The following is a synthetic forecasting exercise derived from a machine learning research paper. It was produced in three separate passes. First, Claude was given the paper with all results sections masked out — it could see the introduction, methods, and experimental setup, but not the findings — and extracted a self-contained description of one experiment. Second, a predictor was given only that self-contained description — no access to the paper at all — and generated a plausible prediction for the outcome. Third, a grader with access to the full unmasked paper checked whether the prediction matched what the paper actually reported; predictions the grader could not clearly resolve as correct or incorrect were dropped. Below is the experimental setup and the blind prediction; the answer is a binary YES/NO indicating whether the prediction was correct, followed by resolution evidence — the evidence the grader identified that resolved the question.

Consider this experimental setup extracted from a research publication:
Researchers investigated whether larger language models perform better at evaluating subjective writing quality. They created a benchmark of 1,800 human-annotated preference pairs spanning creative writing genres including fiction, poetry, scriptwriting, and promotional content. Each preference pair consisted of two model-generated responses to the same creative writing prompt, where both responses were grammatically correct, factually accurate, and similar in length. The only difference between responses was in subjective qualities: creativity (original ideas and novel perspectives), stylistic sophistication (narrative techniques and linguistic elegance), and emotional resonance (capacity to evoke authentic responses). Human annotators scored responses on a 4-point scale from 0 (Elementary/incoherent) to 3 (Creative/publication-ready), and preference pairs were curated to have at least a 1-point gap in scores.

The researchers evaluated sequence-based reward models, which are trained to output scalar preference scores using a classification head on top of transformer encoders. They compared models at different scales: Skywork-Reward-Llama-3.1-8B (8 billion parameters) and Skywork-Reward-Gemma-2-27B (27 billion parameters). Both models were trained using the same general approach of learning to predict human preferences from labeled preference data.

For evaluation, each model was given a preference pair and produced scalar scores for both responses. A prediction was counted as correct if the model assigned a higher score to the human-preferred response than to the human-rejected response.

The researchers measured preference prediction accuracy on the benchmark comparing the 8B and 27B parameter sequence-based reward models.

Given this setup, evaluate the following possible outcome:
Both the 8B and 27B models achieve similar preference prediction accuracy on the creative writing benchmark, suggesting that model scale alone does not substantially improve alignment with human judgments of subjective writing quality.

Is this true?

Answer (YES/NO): YES